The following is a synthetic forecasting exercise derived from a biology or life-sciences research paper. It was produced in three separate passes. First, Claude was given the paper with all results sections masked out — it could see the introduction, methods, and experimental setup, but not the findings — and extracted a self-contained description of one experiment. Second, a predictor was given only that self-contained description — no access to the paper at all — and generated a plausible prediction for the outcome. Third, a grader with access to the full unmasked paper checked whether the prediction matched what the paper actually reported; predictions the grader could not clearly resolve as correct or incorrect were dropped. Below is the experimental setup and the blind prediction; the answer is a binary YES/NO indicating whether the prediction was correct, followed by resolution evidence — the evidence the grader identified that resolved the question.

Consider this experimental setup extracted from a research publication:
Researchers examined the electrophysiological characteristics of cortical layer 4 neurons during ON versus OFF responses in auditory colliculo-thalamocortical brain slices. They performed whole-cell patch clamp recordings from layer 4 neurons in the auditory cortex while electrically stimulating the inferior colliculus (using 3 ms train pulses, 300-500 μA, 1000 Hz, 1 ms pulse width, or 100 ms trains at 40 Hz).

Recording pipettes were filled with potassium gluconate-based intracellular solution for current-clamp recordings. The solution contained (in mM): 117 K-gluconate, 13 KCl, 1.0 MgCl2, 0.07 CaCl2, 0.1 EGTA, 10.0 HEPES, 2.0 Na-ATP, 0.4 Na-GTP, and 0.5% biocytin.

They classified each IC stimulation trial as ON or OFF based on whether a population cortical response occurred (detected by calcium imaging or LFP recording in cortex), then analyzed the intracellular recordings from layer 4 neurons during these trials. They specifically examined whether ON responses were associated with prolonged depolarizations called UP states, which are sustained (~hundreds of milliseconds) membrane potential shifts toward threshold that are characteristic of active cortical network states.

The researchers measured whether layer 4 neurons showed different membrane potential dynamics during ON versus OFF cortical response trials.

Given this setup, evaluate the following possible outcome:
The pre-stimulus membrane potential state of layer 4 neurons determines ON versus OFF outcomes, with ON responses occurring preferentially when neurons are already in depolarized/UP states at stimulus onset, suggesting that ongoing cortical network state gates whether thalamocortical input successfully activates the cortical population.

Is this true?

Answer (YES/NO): NO